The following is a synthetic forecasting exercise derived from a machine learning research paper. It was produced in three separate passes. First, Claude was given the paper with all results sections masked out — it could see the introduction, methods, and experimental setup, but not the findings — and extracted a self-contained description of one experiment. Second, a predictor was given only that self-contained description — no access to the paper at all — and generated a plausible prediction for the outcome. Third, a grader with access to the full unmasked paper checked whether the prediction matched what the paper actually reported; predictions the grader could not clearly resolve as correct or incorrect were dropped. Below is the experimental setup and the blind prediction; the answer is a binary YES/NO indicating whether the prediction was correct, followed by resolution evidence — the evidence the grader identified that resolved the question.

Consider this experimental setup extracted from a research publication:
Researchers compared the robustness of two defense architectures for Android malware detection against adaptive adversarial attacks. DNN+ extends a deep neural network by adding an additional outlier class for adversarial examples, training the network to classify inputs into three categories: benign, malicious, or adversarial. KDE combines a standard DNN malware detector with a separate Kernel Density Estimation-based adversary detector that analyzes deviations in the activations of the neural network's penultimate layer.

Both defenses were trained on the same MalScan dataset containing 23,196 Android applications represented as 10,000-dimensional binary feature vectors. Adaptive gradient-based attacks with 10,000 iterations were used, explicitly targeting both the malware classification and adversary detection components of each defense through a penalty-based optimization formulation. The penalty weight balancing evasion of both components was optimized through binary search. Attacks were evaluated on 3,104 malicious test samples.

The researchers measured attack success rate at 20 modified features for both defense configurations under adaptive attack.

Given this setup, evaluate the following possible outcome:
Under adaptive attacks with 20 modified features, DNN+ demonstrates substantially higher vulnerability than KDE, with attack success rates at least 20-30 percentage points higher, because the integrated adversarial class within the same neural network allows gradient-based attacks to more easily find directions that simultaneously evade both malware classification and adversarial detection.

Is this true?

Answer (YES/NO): NO